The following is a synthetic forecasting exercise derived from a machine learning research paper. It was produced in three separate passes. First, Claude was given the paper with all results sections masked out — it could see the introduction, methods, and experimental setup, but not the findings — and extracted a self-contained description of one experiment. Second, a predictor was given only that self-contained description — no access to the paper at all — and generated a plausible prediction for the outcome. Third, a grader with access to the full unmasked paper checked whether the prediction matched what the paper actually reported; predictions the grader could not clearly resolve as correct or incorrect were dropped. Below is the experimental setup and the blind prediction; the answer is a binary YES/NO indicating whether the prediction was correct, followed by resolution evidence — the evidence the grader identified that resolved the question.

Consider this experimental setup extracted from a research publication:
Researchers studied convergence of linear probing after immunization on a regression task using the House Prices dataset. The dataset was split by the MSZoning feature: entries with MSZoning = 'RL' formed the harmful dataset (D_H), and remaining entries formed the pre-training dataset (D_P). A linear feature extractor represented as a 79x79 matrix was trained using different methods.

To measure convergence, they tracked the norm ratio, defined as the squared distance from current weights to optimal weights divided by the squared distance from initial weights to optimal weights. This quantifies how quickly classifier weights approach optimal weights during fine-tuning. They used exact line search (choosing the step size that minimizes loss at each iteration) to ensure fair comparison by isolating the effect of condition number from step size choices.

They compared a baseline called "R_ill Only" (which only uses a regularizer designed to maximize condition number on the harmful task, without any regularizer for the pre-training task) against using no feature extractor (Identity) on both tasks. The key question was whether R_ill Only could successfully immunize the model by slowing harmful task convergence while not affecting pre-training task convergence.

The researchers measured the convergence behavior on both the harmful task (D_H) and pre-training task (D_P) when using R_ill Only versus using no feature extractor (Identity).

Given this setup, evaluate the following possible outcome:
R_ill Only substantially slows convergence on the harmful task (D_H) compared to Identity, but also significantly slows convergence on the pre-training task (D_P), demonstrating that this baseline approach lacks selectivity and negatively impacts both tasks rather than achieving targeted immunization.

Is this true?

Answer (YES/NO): YES